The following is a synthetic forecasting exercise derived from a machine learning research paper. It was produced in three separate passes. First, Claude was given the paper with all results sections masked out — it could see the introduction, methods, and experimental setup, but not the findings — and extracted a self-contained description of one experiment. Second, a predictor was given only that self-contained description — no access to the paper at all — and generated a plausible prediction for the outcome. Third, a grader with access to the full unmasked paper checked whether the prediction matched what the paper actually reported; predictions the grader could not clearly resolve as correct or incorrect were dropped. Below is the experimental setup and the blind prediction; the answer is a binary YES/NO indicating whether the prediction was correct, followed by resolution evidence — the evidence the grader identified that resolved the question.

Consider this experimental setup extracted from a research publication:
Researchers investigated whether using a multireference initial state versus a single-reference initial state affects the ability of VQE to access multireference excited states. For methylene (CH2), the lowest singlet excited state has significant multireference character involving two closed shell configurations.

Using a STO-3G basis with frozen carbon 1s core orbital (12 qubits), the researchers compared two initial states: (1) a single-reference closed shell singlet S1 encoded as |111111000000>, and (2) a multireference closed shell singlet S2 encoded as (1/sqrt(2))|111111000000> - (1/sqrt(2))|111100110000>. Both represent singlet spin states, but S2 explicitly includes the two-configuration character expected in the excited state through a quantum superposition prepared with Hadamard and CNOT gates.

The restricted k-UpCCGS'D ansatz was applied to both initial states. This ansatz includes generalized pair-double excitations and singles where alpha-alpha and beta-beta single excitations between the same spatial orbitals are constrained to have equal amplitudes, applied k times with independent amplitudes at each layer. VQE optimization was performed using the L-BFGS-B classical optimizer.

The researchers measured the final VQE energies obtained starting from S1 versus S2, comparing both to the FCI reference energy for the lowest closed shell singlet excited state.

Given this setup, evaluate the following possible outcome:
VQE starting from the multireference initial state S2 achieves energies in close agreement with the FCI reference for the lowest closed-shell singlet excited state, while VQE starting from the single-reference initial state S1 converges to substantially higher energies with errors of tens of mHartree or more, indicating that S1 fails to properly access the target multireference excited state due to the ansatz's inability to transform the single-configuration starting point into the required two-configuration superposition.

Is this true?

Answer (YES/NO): NO